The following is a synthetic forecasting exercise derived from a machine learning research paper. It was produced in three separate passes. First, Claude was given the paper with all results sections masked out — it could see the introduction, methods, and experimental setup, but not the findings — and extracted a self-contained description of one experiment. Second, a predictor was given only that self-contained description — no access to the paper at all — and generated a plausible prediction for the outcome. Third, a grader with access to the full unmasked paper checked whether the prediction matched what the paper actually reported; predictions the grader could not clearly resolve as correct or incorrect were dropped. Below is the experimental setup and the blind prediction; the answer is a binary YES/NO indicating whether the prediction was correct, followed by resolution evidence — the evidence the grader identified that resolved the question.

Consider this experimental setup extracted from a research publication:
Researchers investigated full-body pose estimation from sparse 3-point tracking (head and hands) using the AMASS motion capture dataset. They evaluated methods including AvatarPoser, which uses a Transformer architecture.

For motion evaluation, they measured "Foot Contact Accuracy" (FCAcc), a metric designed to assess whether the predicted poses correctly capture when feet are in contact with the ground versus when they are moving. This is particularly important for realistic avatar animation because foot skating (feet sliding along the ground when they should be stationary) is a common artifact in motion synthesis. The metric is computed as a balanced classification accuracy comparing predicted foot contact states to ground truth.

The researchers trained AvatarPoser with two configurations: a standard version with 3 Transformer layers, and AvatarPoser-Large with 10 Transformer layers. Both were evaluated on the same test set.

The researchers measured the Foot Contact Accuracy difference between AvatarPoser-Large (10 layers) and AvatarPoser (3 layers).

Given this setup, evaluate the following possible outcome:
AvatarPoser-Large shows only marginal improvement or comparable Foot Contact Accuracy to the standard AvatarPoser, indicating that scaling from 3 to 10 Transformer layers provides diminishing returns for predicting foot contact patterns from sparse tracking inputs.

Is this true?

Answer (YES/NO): YES